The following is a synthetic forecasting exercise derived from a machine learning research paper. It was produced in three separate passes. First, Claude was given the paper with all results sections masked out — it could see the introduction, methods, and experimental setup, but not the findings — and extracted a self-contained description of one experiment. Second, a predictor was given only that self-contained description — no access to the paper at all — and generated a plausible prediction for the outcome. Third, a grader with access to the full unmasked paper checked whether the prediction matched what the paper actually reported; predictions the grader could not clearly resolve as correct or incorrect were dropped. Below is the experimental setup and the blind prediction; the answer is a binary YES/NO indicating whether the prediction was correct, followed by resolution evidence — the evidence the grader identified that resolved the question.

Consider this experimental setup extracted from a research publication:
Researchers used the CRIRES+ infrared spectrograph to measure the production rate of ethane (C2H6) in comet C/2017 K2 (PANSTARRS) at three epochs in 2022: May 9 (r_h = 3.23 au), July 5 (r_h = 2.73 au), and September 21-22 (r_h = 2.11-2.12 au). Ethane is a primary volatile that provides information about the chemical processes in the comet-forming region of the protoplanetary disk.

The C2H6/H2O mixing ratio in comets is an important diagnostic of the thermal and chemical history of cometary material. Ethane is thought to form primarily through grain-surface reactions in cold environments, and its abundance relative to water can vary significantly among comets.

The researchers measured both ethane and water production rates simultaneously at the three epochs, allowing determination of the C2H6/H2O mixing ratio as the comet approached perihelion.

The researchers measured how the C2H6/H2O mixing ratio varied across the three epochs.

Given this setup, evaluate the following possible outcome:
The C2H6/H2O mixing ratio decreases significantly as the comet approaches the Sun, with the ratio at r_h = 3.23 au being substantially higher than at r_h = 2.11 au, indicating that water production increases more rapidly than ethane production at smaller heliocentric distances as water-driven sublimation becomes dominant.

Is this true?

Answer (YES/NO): NO